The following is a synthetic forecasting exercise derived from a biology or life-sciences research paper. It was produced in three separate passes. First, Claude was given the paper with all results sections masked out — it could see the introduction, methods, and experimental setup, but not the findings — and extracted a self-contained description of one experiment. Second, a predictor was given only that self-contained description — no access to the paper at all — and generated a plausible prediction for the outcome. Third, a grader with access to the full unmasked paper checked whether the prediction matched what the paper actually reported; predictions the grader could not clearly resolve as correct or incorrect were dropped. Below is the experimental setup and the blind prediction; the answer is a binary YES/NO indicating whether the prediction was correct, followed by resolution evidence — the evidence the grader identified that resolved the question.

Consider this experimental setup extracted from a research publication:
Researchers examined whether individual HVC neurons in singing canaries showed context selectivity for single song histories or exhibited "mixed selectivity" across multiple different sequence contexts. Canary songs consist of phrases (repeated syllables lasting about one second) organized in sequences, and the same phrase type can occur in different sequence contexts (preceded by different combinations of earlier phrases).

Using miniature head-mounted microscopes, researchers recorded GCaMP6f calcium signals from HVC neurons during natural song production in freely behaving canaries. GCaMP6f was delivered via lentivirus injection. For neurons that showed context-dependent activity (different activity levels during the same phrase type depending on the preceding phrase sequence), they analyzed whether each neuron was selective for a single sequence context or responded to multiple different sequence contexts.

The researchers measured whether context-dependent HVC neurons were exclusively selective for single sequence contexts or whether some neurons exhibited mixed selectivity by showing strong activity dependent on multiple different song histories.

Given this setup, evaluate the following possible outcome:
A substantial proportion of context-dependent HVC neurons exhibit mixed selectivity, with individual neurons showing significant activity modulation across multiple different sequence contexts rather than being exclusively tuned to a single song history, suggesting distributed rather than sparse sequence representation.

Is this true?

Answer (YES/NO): YES